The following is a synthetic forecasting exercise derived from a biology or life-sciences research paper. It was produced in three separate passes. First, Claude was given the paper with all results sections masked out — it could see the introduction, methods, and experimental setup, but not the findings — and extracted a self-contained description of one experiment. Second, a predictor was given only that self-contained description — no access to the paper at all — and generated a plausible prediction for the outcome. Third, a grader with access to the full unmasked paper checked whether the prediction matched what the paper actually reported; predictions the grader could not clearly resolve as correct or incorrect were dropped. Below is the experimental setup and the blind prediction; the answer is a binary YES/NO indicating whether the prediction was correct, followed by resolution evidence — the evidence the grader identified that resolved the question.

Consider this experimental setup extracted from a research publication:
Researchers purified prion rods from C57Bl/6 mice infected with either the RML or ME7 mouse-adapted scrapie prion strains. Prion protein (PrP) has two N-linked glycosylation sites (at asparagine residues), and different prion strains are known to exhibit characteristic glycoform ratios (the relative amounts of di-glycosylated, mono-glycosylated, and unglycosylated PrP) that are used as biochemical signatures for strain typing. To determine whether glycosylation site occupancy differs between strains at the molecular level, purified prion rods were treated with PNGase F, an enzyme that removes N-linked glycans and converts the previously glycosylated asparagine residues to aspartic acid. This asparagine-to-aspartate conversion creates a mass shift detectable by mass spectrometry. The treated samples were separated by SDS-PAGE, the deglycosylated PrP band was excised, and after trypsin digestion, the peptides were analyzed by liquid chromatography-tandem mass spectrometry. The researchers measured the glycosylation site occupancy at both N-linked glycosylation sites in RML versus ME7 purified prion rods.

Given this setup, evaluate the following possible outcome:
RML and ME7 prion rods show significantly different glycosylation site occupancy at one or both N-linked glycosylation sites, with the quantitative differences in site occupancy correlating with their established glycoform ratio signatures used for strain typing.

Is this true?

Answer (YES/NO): NO